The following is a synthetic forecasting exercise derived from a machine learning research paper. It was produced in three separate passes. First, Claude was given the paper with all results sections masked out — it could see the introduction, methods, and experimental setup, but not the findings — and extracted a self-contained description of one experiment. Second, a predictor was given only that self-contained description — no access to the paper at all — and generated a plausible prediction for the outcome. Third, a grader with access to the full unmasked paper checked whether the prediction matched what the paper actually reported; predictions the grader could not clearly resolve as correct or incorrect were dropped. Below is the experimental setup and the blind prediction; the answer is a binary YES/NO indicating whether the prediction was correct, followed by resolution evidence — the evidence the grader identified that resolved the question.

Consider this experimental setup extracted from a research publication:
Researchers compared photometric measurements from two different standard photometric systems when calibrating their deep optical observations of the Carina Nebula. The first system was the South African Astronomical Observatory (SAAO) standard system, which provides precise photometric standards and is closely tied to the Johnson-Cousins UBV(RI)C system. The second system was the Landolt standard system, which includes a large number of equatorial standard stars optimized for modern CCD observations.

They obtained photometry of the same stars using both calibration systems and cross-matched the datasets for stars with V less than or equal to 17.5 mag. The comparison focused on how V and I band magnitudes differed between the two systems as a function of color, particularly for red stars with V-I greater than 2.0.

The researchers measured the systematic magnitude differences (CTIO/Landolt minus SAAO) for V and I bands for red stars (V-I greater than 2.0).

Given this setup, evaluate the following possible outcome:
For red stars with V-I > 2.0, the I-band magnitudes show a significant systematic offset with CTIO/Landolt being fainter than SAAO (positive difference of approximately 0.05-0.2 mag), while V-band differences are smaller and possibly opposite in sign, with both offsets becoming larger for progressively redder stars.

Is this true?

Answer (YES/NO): NO